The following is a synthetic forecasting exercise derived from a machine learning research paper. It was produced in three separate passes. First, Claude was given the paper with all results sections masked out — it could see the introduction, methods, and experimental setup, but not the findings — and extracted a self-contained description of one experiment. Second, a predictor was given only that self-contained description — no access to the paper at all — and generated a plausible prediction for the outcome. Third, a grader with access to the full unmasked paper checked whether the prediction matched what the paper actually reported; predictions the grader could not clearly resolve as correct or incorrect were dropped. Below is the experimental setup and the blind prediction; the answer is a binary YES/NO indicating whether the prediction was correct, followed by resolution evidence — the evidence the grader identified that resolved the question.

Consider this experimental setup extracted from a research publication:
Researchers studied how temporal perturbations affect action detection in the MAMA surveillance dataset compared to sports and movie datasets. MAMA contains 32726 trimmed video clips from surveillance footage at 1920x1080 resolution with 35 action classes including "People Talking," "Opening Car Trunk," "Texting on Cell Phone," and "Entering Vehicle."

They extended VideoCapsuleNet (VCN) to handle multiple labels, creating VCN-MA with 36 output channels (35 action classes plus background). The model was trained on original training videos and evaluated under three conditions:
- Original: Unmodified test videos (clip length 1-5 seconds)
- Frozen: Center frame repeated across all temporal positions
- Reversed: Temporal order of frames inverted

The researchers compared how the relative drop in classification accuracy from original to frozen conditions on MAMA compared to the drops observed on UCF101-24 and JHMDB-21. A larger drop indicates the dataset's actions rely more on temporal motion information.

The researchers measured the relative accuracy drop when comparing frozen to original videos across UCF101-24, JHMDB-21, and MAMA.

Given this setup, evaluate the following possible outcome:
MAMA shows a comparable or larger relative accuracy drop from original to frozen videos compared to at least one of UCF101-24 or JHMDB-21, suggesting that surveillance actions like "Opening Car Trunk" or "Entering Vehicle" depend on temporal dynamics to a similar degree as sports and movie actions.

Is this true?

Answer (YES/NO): YES